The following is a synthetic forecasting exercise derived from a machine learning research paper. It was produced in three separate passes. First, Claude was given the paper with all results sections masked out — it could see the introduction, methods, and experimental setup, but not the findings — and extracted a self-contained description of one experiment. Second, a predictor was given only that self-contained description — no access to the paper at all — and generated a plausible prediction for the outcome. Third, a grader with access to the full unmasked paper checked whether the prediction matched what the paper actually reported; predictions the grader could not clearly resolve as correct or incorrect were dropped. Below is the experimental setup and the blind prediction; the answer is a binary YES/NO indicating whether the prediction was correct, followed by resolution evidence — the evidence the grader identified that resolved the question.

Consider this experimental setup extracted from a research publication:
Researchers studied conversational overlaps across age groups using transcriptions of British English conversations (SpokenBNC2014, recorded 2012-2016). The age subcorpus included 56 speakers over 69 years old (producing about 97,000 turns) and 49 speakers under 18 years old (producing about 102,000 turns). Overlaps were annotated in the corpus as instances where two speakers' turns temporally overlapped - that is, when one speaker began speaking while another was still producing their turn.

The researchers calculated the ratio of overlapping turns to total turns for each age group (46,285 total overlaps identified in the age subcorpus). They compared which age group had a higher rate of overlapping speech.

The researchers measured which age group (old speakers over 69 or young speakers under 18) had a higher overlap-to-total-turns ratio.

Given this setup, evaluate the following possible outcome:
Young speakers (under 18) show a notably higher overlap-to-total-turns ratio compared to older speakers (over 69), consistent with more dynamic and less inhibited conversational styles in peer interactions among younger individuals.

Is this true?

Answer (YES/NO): YES